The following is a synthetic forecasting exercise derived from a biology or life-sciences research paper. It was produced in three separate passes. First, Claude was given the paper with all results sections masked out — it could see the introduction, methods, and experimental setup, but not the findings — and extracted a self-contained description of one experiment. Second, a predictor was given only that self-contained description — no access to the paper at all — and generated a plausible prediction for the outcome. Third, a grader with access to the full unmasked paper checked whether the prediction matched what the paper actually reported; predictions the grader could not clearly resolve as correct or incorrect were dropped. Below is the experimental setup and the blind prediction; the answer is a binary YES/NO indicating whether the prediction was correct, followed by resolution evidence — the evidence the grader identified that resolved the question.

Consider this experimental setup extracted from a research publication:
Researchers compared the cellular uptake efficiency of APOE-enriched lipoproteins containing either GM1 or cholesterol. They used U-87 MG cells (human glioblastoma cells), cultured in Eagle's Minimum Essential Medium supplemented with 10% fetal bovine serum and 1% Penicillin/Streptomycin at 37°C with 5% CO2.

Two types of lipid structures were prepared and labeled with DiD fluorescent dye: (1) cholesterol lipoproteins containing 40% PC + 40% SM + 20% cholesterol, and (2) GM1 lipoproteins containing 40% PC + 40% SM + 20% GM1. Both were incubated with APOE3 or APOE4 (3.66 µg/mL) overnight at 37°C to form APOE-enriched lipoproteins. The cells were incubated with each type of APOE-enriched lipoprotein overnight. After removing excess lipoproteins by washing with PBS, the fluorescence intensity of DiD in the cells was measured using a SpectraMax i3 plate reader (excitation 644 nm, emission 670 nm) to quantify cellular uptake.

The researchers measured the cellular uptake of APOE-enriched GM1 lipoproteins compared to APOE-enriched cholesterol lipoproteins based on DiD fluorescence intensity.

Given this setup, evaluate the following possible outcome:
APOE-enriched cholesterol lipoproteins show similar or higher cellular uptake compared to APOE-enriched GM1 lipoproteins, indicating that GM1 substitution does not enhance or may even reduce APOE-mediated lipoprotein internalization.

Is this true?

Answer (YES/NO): NO